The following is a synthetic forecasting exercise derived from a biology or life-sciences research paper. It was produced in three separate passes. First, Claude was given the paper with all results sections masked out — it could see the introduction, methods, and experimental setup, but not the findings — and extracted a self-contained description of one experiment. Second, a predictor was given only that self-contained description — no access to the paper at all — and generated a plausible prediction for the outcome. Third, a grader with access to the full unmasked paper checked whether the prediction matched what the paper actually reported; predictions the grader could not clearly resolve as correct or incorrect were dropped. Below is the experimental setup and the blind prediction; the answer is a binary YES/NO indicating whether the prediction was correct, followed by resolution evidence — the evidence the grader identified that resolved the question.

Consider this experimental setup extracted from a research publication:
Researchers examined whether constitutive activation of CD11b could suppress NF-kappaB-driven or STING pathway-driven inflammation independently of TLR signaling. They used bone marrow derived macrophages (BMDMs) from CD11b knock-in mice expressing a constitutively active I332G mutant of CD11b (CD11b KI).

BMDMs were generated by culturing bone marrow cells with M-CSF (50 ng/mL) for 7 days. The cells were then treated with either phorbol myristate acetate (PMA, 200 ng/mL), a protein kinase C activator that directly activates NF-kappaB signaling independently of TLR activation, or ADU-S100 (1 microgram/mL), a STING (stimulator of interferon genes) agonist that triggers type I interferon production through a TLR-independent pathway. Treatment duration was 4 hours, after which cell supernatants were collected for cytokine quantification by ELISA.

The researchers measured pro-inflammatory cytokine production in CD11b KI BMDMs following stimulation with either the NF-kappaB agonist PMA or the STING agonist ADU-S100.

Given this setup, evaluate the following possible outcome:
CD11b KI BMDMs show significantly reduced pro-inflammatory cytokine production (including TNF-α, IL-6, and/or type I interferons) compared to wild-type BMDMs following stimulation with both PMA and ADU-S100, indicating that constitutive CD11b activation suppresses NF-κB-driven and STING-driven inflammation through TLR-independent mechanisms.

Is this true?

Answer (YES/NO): NO